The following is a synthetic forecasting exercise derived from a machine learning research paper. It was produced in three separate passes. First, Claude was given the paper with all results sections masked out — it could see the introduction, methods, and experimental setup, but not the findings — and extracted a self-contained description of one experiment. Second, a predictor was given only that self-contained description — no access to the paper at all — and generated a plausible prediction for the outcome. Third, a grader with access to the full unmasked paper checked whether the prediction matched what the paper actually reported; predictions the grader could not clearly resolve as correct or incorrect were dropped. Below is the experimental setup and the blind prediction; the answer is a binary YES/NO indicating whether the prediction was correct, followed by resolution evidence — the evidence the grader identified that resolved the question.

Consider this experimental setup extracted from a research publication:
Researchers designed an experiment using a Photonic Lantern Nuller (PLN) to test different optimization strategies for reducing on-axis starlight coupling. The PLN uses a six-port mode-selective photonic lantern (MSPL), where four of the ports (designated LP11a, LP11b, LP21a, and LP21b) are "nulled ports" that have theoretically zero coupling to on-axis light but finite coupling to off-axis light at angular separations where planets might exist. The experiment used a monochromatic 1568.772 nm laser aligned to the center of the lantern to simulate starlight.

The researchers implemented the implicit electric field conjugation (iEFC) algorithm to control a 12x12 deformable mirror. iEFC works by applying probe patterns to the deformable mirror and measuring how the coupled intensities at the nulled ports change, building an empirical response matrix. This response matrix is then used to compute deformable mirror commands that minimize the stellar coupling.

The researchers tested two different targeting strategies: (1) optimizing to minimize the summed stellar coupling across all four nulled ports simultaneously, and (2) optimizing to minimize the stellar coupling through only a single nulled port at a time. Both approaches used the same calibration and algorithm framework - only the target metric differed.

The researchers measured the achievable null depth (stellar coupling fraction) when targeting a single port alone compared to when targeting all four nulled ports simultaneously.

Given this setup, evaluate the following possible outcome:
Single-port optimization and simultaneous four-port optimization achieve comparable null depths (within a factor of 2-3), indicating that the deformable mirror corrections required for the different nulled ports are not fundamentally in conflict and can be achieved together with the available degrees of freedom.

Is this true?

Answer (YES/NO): NO